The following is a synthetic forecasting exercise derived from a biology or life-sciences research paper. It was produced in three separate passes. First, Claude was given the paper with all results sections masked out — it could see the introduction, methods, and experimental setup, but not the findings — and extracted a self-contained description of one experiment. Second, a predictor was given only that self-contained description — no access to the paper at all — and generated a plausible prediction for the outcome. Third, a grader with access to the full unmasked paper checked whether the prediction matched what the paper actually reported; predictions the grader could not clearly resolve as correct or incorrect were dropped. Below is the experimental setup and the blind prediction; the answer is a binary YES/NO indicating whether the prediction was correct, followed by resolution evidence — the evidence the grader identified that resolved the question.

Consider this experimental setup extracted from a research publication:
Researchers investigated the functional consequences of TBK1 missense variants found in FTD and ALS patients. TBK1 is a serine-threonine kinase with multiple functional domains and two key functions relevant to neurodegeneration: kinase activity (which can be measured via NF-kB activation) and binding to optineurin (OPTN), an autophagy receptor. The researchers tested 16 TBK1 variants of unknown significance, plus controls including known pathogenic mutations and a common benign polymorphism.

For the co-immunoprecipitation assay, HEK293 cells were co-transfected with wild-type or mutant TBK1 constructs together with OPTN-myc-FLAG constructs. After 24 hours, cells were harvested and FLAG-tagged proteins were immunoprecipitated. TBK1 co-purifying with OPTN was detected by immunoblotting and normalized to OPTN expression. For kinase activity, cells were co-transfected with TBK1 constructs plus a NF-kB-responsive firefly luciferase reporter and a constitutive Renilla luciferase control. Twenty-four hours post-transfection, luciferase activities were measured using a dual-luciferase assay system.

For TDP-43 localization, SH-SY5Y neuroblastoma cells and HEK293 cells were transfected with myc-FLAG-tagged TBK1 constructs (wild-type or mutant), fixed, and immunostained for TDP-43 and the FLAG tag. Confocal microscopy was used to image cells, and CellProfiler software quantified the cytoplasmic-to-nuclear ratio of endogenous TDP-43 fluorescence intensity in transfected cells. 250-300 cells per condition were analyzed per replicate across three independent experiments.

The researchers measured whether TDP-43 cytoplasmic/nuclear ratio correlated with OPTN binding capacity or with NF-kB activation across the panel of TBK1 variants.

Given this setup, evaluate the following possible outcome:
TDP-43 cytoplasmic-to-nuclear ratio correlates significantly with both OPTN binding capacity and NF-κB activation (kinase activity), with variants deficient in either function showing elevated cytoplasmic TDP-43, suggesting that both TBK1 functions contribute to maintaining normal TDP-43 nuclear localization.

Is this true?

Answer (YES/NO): NO